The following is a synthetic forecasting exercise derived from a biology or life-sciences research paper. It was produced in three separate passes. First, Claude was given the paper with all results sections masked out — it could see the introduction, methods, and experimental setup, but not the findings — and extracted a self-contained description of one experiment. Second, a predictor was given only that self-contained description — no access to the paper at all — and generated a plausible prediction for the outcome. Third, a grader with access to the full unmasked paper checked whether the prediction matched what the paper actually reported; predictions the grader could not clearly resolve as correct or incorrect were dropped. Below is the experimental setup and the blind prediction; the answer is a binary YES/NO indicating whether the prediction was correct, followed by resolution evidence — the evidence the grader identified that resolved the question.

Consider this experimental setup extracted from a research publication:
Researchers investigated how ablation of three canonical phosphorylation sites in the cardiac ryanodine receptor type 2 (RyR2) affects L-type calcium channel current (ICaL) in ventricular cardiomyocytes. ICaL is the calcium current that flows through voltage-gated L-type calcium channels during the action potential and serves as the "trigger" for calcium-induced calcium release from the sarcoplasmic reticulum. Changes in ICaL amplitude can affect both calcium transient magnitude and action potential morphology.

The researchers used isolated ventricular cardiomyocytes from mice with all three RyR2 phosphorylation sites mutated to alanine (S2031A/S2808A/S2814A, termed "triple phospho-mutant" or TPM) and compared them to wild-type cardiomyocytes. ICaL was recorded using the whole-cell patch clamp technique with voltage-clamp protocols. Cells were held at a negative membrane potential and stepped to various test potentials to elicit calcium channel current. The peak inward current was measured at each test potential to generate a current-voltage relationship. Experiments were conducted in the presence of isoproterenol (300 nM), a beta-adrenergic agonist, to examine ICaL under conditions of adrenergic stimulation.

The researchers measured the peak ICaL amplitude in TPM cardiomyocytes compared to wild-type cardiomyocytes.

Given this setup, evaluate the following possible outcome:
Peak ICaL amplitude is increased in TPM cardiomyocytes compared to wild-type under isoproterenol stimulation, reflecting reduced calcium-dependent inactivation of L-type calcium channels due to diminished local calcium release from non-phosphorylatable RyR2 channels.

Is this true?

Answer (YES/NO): NO